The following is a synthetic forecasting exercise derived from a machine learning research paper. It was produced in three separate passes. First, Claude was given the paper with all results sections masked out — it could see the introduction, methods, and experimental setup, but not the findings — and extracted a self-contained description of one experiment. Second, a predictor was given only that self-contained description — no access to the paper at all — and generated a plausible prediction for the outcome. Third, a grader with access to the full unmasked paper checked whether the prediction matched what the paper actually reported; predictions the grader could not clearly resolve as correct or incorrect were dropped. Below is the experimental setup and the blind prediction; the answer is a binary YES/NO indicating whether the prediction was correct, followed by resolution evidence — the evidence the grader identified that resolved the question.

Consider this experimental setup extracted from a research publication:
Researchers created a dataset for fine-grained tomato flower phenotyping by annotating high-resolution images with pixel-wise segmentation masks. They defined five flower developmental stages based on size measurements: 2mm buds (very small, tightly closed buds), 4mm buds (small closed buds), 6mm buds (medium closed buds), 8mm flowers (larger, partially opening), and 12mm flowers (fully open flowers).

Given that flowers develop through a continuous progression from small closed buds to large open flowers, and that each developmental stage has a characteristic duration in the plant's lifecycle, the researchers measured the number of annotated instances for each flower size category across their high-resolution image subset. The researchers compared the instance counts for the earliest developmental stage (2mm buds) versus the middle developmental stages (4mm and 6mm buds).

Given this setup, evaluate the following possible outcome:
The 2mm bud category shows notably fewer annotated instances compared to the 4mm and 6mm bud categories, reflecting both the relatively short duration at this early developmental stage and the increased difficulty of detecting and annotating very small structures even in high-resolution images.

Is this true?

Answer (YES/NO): YES